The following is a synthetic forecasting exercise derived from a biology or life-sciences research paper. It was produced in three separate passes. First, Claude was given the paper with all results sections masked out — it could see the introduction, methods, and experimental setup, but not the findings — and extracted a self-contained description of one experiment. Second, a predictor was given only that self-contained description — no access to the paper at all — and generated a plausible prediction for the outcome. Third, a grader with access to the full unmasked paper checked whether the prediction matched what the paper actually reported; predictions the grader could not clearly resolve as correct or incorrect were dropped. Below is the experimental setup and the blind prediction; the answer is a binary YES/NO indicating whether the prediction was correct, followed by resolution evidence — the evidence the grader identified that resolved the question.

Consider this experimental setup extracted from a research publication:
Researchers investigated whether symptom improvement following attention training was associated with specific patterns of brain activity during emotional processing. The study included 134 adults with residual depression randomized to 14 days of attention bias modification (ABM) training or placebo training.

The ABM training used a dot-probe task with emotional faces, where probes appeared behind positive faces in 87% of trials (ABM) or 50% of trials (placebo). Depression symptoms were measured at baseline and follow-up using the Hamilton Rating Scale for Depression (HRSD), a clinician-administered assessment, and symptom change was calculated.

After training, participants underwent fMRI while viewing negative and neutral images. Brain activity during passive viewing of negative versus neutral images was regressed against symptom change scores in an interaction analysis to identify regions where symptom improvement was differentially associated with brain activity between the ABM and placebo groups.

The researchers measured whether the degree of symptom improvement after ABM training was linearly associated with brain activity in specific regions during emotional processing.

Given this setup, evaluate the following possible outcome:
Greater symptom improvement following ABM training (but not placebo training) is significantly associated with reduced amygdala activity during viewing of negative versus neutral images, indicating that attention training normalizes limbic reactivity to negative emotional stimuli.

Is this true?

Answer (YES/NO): NO